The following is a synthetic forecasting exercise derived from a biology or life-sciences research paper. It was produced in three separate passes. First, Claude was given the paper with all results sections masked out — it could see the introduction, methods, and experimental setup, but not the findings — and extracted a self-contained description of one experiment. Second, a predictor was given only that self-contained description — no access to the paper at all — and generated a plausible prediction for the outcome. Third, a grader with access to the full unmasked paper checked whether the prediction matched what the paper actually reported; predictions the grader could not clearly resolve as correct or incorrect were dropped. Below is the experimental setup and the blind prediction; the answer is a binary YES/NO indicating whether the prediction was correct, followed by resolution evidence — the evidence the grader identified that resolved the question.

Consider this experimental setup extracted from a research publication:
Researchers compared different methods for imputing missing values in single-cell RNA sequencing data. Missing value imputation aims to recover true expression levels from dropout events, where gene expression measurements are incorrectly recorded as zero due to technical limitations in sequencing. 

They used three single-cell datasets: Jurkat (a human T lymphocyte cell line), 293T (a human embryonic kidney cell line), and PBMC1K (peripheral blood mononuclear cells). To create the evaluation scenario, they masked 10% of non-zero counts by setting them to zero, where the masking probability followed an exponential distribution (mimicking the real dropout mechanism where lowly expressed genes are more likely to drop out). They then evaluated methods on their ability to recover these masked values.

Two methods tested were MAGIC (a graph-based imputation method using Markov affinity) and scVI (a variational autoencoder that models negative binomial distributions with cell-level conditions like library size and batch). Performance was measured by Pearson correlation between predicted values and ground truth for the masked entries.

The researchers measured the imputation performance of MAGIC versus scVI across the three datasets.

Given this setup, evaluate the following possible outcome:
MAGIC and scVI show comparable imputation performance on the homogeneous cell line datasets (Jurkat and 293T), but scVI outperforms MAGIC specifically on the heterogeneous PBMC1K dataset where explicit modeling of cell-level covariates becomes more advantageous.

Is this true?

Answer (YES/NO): NO